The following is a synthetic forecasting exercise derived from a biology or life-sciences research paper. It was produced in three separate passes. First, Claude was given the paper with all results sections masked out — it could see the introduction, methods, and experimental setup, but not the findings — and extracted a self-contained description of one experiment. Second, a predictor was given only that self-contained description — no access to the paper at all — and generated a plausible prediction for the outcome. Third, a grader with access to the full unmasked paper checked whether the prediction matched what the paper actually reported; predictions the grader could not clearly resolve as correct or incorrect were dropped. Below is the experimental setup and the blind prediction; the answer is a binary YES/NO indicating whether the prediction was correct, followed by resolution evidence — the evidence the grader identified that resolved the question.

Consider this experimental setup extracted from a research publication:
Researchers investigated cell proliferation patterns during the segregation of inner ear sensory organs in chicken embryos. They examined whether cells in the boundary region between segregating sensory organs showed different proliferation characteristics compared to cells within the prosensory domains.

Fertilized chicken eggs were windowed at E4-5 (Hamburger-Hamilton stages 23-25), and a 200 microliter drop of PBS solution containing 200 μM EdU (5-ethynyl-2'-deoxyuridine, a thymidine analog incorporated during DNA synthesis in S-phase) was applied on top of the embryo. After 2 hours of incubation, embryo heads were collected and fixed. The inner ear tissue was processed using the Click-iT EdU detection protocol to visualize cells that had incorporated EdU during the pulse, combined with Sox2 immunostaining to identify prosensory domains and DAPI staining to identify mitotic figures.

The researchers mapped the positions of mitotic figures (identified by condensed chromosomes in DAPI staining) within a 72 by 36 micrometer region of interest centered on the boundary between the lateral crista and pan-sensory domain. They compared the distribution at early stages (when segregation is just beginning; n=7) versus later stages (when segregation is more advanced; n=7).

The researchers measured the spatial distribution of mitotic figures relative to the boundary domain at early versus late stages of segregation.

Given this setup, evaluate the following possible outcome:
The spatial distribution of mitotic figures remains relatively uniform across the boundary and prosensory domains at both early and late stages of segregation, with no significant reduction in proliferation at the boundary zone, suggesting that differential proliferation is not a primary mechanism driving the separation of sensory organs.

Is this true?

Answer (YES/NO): YES